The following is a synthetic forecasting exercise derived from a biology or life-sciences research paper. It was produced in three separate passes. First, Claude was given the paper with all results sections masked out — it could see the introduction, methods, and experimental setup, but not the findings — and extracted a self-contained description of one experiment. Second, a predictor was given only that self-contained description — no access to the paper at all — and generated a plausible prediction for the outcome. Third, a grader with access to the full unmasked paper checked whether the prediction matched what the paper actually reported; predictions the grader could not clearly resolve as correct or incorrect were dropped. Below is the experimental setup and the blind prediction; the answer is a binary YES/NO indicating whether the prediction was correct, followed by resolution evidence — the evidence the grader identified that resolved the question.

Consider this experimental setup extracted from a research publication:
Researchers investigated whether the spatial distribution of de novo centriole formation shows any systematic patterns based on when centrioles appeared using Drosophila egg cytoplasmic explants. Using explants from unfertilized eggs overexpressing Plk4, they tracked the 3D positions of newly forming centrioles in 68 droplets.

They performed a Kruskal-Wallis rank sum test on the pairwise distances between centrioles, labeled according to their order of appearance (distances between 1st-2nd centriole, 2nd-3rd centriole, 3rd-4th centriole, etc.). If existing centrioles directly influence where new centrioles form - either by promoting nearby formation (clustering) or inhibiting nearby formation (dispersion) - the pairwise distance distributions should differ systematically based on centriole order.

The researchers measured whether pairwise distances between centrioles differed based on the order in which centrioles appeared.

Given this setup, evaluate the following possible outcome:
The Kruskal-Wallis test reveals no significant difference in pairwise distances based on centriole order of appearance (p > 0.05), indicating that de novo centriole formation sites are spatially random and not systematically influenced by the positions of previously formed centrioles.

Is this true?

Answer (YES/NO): YES